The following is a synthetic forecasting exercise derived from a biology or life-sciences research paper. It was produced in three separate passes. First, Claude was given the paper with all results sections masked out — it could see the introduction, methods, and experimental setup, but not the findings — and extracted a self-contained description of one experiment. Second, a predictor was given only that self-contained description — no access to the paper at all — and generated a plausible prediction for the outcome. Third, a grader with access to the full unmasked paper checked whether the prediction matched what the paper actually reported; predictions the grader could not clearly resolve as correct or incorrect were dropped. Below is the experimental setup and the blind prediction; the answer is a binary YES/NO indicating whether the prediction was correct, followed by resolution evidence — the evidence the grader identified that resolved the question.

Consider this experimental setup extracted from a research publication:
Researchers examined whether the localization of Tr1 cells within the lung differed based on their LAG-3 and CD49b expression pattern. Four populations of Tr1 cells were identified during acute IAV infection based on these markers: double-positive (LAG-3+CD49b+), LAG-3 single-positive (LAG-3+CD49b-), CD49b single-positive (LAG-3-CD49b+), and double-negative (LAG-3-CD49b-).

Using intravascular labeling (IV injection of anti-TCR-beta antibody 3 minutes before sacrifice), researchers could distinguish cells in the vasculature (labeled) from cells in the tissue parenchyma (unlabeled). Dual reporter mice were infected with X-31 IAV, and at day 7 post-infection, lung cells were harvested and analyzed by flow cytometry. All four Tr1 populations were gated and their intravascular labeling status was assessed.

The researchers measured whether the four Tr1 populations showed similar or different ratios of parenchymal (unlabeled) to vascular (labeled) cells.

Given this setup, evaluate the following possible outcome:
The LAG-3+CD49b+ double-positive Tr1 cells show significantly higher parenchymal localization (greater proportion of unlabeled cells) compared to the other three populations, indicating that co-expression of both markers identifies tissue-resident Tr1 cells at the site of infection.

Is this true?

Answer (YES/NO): YES